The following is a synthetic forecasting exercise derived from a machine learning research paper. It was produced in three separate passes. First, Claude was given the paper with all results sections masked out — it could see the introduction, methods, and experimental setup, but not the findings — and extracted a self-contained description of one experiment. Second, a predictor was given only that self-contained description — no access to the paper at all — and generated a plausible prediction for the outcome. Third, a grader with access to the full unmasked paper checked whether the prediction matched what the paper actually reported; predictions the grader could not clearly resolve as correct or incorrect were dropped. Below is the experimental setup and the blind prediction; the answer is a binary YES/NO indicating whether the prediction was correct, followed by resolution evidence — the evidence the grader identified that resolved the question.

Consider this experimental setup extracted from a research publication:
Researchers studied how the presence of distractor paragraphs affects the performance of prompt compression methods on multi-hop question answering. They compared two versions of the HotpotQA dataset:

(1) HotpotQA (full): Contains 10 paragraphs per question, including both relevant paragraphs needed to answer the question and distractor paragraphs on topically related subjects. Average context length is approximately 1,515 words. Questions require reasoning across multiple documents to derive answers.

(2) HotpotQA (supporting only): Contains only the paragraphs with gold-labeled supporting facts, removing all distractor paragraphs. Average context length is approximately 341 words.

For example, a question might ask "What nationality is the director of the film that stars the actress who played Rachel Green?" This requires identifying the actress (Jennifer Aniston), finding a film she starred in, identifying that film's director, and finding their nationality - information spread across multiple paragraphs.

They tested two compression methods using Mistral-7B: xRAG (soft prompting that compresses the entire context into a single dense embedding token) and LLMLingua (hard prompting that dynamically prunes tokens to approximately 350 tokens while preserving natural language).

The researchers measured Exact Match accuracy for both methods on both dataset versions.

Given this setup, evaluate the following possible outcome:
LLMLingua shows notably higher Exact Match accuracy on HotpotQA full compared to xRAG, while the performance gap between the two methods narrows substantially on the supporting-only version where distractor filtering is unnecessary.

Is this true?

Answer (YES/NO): NO